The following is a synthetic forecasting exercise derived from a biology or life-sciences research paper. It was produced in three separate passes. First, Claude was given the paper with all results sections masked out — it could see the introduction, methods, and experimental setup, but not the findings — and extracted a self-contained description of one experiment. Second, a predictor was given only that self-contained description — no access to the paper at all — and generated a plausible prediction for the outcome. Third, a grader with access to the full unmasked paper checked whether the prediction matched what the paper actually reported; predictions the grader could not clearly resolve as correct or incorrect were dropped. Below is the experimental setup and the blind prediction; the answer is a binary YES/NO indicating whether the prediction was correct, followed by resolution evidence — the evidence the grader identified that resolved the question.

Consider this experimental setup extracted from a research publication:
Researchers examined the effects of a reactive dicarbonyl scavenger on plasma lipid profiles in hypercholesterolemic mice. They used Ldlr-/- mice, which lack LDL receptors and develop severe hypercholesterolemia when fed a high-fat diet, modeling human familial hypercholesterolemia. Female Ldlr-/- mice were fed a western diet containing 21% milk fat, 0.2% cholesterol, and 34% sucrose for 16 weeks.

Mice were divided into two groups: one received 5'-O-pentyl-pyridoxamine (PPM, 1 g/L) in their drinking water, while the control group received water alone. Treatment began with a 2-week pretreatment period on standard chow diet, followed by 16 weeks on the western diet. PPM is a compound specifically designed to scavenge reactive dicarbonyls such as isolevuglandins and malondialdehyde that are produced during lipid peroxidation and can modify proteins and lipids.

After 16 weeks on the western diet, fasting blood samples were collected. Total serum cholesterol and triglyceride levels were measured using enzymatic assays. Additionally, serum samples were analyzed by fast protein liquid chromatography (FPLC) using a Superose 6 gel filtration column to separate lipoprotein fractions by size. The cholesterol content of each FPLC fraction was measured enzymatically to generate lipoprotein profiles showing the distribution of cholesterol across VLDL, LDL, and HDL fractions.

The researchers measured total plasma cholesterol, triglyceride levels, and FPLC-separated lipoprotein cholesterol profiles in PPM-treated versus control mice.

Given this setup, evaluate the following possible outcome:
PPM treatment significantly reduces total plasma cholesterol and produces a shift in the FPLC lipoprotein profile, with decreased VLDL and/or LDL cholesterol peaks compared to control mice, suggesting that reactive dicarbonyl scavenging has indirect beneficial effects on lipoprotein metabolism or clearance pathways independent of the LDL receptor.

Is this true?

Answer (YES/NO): NO